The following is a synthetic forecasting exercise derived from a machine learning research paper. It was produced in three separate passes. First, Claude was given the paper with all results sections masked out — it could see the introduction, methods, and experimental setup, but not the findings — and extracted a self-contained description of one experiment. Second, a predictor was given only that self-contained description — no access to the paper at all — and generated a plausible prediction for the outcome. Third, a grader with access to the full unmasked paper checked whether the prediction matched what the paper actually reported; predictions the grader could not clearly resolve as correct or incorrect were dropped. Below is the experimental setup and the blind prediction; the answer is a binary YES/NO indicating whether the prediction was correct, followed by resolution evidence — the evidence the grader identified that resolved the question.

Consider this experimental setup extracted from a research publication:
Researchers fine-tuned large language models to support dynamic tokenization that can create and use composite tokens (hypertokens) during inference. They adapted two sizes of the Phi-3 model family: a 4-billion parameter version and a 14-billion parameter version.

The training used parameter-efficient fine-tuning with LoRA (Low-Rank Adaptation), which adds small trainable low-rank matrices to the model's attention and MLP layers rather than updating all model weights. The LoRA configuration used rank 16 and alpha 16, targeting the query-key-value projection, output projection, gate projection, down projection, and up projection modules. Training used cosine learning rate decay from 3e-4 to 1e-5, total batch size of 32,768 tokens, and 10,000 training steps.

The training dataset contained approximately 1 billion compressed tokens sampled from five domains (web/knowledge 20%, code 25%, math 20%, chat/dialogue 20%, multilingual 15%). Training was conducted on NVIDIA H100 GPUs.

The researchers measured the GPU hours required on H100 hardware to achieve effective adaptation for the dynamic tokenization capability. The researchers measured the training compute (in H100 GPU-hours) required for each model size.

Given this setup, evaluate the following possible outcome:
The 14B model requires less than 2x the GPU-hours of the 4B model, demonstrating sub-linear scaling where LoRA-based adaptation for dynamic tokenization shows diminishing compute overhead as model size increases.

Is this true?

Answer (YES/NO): NO